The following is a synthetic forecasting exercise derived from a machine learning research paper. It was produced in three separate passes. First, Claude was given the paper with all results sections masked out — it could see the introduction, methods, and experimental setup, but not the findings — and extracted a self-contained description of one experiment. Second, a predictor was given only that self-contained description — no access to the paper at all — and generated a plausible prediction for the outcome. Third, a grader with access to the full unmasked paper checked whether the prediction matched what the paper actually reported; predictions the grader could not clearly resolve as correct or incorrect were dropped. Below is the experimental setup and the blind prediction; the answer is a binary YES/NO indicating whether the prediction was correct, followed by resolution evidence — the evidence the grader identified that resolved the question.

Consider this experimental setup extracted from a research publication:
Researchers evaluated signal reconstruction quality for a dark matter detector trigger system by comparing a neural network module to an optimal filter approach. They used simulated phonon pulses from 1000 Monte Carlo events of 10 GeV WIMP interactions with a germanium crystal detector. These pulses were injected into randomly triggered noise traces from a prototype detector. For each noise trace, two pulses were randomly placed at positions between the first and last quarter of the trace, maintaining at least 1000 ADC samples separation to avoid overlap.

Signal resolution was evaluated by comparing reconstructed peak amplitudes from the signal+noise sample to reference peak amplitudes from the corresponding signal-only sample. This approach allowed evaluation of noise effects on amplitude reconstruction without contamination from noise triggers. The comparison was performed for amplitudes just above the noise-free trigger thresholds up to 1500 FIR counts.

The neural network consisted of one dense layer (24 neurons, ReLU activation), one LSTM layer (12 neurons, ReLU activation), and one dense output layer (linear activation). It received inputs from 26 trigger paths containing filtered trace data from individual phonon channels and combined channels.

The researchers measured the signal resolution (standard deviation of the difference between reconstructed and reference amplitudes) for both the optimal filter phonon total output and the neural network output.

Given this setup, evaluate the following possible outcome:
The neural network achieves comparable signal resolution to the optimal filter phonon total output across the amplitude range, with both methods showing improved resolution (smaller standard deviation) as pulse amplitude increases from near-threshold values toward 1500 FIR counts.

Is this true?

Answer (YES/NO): NO